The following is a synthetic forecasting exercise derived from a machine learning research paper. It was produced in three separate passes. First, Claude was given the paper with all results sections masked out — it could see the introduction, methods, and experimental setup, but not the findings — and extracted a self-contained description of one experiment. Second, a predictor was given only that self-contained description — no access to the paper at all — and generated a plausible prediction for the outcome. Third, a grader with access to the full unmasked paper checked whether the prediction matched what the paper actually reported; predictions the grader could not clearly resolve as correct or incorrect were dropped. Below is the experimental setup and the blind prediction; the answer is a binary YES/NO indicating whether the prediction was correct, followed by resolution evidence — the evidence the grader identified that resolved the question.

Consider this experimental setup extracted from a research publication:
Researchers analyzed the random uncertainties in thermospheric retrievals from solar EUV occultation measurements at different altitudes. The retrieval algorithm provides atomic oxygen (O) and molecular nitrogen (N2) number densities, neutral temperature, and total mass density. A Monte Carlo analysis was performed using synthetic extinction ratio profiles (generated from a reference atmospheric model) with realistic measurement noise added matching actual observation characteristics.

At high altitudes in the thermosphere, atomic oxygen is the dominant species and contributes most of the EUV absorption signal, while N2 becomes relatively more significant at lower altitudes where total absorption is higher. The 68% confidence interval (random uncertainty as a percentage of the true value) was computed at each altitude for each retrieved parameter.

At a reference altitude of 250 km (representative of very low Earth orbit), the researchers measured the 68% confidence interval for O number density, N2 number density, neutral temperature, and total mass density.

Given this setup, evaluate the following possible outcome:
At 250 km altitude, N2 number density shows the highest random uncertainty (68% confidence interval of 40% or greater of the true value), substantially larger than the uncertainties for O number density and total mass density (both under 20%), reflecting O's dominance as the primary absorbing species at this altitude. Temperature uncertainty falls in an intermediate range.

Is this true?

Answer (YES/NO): NO